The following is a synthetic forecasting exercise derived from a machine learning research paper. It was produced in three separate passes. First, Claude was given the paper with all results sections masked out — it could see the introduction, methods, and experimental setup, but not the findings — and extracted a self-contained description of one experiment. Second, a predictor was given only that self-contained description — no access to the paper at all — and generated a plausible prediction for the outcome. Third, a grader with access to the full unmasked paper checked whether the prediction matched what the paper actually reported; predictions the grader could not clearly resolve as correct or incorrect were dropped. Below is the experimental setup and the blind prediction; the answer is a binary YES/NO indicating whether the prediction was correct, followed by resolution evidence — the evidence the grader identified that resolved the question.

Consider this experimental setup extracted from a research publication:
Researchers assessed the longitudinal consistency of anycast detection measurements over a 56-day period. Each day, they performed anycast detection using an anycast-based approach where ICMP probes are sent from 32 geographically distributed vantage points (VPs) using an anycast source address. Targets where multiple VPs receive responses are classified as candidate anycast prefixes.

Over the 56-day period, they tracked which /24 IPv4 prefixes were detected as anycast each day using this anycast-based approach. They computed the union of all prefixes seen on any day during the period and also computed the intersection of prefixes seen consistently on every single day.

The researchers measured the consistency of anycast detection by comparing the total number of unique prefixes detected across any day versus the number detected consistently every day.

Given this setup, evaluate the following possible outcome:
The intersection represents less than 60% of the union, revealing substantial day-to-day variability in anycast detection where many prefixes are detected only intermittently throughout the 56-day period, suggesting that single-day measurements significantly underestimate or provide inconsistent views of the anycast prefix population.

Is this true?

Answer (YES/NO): YES